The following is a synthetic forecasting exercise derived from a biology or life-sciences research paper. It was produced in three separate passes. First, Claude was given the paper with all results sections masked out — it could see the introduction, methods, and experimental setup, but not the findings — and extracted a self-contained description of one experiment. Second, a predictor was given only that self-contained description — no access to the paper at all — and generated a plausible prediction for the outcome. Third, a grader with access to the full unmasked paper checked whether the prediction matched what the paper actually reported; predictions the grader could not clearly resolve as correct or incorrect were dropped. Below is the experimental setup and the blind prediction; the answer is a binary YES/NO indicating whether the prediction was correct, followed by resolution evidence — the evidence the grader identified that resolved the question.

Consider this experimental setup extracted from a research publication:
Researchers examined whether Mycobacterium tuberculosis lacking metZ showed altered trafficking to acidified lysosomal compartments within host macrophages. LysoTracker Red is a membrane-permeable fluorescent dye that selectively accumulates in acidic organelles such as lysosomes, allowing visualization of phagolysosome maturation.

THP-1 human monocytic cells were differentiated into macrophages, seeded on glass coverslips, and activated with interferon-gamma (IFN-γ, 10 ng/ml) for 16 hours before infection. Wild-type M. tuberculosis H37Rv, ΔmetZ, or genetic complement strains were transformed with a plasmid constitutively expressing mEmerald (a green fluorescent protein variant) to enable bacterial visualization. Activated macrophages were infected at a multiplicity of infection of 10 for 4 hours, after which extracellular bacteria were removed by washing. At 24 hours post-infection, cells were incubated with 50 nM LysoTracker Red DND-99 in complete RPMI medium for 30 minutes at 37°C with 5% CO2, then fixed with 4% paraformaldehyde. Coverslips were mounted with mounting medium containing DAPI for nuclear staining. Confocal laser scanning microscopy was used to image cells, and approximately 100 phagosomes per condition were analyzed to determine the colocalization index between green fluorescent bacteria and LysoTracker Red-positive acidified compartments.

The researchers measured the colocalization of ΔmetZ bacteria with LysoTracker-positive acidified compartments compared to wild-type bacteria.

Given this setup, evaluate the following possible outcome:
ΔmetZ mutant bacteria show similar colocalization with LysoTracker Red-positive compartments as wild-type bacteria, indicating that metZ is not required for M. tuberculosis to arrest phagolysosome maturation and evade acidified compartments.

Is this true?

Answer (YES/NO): NO